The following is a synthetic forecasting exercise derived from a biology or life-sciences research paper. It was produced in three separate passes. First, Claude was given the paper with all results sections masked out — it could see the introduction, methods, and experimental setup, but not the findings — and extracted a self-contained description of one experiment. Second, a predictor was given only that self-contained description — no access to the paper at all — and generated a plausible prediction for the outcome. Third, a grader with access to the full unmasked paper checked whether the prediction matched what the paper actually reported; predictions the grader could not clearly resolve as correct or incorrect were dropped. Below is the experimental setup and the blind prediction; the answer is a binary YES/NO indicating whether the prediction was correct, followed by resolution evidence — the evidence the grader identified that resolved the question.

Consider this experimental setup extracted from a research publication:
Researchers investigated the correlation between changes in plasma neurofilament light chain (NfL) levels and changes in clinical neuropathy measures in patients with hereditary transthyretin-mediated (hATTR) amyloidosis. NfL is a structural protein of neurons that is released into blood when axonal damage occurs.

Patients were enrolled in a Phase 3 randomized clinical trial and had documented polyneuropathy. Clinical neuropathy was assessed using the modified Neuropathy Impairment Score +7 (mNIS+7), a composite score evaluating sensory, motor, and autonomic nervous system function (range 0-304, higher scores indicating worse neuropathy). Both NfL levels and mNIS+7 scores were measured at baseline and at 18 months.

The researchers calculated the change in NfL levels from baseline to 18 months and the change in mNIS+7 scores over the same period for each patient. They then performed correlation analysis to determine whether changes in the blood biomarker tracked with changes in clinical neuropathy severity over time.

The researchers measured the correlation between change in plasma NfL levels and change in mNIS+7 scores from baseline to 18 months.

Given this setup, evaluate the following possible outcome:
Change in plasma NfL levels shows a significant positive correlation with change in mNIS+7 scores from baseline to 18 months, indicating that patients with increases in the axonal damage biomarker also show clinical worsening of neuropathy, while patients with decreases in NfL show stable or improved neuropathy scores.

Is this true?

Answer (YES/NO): YES